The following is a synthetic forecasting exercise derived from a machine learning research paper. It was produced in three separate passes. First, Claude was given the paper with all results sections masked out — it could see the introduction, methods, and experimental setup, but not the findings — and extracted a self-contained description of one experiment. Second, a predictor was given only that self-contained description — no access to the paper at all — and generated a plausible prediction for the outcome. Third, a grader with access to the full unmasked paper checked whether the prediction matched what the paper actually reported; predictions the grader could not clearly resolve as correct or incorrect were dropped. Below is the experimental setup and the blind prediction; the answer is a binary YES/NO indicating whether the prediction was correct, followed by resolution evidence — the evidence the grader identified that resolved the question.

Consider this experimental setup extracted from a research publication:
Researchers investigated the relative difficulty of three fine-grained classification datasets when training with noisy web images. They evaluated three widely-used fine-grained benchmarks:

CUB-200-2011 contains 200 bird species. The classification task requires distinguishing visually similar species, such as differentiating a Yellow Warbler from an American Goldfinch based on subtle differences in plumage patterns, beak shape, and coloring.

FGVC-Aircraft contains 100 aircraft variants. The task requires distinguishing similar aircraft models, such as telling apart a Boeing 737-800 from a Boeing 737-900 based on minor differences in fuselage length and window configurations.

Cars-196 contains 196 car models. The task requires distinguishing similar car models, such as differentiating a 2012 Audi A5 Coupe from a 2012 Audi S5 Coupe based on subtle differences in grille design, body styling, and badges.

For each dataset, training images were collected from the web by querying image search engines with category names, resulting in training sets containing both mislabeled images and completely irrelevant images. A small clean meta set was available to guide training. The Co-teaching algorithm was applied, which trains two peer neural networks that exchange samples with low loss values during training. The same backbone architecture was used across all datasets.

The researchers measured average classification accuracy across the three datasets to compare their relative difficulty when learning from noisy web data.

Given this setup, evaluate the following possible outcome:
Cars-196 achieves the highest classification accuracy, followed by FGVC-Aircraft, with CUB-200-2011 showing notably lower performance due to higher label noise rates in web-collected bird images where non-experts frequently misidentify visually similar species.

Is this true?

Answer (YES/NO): NO